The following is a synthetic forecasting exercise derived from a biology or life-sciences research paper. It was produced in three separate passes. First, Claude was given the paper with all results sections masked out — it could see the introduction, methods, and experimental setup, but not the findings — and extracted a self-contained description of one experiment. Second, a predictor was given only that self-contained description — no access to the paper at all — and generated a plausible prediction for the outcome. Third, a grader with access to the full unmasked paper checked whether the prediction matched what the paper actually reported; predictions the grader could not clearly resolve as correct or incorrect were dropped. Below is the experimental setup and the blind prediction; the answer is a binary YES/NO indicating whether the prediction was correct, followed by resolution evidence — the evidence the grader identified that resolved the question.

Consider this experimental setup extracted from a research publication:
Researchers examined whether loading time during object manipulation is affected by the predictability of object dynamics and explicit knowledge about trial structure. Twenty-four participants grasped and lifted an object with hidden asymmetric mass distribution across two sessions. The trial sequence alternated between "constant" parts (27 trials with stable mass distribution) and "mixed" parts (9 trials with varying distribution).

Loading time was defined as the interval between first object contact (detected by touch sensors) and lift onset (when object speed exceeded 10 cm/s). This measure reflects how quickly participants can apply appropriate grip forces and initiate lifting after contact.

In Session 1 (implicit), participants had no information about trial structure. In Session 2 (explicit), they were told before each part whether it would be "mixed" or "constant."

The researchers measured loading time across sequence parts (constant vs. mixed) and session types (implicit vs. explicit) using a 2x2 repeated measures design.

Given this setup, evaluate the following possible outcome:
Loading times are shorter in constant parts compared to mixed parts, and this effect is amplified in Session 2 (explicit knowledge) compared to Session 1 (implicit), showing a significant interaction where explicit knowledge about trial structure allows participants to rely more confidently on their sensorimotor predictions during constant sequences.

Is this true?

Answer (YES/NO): NO